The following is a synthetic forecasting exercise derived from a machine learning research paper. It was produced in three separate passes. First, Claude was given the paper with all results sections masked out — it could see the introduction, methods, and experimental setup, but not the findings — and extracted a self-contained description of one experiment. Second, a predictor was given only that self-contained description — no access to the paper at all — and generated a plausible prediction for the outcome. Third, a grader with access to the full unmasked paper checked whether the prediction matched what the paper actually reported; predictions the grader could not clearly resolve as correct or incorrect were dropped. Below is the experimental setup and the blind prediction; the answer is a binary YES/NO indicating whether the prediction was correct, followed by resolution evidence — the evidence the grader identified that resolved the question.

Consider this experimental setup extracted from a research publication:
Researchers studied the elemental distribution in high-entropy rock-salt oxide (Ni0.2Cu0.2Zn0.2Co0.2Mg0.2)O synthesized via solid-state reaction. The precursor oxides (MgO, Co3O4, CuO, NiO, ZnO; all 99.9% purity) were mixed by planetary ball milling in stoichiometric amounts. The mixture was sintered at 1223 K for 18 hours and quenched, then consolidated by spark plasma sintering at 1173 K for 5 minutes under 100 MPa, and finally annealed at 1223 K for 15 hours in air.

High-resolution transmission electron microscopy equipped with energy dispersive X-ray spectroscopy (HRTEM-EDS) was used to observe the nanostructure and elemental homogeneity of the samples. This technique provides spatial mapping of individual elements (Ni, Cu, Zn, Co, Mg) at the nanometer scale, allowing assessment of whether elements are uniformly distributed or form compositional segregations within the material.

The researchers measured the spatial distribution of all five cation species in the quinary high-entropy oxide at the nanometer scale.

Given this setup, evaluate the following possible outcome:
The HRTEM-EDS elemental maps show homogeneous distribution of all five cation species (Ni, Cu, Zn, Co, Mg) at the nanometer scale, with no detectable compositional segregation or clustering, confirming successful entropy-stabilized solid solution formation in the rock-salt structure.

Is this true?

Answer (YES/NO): YES